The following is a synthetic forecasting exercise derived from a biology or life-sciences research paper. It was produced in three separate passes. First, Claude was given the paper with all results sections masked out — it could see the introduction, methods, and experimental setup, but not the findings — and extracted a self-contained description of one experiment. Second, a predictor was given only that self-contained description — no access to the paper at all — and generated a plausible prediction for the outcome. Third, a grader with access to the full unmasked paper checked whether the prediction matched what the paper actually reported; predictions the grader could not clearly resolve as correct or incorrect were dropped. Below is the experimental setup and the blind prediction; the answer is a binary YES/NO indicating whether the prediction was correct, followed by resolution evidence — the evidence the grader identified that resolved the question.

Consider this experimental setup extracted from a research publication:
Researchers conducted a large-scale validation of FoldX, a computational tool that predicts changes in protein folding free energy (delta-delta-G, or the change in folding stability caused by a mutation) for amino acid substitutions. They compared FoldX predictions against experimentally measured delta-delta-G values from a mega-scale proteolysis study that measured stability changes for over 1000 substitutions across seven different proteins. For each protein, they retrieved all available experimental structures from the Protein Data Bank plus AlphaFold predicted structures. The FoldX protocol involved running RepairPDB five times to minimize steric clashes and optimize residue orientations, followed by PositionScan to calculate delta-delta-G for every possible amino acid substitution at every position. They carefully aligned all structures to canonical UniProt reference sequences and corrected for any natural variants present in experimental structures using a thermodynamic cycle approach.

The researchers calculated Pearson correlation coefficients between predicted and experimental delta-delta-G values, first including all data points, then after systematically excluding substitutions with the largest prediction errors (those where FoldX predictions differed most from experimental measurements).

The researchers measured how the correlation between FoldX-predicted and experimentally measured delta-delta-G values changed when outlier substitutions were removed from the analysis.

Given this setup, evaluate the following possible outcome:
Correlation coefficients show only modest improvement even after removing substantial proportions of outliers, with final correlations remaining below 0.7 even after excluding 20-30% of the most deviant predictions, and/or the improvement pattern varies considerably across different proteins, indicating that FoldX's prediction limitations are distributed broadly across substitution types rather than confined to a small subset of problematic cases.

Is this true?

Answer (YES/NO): NO